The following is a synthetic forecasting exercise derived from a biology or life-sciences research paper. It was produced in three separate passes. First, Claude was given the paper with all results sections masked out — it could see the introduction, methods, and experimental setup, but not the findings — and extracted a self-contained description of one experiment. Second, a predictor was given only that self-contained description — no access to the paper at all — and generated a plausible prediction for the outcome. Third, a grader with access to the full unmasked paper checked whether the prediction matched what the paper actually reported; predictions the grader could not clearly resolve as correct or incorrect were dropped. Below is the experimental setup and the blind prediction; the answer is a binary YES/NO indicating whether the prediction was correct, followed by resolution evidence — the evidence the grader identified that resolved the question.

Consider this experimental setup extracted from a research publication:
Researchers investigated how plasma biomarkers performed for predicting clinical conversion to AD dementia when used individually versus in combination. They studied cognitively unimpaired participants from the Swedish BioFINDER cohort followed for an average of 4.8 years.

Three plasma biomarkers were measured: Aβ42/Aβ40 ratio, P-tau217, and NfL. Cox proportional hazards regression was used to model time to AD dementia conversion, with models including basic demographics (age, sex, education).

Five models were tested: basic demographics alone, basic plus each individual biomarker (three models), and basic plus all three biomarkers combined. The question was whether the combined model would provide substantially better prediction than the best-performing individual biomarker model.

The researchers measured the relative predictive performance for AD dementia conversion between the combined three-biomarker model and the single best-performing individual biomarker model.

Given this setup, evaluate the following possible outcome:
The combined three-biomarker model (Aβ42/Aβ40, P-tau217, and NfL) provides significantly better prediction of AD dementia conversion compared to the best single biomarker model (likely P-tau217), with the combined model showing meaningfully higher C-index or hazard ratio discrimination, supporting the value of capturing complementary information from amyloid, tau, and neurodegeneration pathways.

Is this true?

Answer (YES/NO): NO